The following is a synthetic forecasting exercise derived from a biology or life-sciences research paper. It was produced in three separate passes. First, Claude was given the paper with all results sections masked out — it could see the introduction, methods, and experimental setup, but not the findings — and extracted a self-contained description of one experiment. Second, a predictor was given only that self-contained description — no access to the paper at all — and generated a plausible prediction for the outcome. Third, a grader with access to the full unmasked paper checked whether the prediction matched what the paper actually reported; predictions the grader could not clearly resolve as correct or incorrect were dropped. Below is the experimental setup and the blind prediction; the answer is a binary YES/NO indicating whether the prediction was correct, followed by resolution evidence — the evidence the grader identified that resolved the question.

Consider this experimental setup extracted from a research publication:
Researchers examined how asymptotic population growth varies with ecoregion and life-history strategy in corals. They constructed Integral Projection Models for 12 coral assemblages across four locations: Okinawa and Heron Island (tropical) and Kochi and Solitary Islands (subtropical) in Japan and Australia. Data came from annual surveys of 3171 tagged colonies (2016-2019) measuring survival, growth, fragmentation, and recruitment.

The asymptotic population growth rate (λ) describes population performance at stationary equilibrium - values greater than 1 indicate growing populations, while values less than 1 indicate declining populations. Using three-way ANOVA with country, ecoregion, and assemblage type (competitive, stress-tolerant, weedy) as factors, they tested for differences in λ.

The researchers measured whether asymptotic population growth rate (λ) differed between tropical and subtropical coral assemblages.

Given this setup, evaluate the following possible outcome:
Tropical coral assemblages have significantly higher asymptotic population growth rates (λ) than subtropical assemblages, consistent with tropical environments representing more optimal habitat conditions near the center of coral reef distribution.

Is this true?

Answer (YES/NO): YES